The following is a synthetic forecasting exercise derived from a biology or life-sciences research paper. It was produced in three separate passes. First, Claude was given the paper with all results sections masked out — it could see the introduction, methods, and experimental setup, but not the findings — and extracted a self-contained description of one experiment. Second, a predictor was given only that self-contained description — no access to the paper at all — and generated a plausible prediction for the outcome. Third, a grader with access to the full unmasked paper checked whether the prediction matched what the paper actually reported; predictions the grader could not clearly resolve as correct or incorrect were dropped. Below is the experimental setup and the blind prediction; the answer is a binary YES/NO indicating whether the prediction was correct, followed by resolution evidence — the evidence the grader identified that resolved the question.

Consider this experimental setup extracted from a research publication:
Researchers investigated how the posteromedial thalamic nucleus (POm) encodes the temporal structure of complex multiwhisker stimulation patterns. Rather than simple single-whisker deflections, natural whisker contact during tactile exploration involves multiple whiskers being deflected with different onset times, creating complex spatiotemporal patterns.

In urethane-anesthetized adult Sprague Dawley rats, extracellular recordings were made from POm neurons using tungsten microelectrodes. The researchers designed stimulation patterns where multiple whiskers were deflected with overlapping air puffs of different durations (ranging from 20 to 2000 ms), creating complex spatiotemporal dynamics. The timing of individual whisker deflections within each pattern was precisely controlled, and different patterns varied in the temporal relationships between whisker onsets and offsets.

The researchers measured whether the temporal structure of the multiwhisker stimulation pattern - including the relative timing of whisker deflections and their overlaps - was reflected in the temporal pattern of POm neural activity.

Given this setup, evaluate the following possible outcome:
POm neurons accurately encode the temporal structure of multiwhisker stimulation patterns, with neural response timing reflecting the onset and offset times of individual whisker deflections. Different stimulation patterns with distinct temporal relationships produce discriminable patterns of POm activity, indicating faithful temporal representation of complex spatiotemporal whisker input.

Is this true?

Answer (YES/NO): YES